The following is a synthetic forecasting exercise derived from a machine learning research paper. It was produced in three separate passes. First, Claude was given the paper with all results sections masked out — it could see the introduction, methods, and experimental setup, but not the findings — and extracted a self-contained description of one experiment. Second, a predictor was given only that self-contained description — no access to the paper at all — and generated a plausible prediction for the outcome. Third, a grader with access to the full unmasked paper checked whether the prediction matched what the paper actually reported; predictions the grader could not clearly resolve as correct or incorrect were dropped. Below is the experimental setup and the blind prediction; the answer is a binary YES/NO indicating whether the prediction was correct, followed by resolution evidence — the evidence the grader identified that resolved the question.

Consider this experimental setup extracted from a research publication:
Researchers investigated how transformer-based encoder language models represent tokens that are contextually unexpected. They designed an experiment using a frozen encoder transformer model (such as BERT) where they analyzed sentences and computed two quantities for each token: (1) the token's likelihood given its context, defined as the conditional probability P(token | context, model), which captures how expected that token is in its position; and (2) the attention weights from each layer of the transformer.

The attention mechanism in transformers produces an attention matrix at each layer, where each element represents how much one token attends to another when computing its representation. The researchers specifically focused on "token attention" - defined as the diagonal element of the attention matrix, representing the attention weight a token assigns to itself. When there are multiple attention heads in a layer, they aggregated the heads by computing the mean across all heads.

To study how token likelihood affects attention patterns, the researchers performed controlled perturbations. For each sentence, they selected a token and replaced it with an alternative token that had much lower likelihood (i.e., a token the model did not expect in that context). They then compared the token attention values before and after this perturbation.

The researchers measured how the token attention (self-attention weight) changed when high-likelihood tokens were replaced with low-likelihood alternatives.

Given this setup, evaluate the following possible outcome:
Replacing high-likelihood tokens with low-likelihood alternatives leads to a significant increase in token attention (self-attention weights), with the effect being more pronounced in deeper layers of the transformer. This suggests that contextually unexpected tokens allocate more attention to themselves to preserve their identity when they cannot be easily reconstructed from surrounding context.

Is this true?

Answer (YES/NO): NO